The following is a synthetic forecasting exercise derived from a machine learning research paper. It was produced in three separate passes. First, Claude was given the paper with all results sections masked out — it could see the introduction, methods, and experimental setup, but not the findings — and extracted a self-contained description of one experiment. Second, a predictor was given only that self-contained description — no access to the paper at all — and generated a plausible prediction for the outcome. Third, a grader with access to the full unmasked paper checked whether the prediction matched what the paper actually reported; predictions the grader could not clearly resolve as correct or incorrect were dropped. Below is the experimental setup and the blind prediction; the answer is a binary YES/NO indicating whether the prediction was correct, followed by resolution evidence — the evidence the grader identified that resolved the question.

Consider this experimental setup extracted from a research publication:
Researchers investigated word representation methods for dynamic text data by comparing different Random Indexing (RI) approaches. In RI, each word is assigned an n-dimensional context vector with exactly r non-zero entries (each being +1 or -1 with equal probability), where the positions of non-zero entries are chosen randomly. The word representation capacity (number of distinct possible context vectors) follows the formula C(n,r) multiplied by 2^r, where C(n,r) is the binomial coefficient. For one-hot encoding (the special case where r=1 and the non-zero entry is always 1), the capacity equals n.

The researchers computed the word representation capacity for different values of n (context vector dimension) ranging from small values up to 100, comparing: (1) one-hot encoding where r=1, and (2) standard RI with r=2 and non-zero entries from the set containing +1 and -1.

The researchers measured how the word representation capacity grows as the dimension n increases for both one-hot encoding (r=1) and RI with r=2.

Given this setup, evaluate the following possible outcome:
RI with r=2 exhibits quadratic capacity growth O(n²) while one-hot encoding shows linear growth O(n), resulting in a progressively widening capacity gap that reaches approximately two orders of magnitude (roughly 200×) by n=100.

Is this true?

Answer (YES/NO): YES